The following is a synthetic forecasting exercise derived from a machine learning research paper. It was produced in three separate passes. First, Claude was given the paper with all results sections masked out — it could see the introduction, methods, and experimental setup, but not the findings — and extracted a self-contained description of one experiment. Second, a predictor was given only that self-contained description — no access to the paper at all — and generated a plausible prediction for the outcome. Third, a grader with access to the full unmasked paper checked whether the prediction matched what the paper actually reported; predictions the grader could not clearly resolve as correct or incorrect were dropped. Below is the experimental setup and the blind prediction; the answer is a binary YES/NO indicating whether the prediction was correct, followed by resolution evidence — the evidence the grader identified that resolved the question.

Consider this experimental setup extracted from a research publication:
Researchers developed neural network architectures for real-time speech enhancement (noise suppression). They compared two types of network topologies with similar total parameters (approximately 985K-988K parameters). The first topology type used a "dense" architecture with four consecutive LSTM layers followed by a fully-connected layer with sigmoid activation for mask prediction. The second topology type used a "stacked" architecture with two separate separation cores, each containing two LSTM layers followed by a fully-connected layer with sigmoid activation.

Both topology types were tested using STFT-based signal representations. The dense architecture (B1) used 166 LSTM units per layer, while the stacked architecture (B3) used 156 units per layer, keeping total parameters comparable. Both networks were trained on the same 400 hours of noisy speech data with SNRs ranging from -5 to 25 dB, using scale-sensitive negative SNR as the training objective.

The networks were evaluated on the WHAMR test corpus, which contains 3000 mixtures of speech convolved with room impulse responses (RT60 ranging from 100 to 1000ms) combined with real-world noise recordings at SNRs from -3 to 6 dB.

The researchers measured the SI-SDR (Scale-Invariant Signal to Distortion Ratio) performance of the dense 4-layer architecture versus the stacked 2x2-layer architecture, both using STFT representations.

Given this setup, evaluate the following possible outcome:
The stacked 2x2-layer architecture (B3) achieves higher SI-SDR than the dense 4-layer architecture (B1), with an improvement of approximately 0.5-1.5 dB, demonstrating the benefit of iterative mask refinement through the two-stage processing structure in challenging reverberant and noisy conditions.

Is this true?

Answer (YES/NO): NO